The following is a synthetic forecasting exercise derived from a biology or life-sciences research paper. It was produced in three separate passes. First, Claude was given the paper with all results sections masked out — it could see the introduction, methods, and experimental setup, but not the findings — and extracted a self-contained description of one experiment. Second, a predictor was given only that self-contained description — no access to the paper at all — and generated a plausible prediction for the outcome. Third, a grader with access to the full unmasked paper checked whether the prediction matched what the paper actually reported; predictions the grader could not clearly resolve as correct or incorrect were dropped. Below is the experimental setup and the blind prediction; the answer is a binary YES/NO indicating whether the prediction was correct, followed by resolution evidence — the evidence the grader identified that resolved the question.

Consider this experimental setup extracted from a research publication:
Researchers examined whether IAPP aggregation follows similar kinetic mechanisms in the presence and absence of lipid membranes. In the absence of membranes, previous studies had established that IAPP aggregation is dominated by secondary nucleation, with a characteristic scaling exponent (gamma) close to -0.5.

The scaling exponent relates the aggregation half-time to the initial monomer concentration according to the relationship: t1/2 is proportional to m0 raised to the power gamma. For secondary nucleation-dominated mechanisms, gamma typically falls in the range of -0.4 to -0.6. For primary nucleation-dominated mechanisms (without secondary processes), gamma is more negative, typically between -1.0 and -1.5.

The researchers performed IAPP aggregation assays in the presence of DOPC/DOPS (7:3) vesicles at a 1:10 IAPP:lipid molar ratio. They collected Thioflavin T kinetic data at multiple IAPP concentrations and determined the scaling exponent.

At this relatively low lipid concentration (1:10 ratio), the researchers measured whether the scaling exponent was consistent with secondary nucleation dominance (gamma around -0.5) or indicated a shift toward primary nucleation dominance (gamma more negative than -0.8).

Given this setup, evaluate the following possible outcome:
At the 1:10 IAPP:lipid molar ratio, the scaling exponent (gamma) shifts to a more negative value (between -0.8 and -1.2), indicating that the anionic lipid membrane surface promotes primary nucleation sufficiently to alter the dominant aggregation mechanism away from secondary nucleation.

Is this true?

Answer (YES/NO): NO